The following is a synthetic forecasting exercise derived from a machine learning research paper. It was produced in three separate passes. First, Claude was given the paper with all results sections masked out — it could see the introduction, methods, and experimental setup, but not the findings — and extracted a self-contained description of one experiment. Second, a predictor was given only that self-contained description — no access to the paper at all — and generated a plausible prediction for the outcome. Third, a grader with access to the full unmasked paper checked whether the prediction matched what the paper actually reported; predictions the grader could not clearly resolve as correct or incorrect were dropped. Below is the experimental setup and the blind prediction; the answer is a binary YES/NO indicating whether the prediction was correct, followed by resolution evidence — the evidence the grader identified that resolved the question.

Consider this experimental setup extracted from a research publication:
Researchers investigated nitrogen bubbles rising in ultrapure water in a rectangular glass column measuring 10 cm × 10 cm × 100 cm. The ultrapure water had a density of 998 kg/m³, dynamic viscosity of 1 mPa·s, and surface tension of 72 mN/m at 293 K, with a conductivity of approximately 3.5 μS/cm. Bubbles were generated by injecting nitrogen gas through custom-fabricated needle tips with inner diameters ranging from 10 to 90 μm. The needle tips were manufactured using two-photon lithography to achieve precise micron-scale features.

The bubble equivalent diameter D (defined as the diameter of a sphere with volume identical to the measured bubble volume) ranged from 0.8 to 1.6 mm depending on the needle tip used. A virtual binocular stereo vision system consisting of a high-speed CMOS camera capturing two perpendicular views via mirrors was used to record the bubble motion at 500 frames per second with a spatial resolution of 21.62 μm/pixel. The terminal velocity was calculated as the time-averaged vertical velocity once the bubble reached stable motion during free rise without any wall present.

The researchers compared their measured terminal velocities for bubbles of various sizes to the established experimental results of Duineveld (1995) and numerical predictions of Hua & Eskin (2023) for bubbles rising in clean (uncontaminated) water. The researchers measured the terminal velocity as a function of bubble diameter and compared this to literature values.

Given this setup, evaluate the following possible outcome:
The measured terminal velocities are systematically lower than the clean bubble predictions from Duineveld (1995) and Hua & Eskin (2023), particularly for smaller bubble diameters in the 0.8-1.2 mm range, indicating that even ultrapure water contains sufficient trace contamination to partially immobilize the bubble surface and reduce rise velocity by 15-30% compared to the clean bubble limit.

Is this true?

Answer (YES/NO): NO